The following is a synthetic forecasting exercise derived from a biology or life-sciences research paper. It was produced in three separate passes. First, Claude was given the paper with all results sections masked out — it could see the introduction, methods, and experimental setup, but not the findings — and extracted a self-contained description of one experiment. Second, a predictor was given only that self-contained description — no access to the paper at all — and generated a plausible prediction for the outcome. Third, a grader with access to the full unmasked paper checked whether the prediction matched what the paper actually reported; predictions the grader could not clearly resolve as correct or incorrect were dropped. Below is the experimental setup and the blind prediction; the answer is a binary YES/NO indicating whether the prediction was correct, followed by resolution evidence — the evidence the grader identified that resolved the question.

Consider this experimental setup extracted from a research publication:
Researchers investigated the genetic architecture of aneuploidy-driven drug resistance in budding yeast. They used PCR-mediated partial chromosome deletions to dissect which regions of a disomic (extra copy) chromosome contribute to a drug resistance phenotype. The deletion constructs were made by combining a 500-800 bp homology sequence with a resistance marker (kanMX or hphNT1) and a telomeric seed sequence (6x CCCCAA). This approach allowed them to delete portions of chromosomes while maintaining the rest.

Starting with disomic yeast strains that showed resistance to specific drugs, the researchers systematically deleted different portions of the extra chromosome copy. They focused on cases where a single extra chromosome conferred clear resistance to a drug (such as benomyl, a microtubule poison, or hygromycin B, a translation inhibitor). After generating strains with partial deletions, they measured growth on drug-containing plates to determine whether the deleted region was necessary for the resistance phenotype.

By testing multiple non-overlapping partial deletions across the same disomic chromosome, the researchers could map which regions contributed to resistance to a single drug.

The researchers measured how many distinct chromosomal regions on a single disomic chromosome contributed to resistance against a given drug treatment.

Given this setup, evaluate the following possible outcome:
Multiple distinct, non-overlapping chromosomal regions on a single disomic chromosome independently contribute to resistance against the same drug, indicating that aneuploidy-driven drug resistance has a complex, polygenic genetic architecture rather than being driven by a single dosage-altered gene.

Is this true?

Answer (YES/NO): YES